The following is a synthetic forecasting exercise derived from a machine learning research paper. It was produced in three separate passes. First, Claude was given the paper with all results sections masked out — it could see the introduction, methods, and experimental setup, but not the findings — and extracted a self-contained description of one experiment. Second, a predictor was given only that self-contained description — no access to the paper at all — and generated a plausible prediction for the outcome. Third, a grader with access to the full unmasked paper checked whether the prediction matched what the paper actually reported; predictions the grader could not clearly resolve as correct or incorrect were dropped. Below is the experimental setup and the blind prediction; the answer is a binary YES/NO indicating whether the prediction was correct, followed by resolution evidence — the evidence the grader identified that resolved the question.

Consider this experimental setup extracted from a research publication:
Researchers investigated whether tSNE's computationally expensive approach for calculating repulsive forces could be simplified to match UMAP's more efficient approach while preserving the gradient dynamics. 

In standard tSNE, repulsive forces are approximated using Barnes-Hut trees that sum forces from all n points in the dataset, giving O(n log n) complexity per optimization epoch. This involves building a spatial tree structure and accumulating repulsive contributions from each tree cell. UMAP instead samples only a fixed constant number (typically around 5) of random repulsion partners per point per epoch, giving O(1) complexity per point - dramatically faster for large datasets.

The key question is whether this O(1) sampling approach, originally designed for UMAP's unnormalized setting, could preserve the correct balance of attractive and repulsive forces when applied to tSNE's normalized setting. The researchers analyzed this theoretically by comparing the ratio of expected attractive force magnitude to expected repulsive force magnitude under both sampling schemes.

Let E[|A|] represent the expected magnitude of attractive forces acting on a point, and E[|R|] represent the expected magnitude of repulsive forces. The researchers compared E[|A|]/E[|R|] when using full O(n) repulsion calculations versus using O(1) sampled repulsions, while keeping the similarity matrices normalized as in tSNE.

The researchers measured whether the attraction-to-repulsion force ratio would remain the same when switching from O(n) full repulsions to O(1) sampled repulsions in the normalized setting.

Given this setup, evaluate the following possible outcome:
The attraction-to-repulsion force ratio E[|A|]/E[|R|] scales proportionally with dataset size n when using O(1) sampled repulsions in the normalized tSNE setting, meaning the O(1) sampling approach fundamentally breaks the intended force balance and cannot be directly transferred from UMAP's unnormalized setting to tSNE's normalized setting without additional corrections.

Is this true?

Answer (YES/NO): NO